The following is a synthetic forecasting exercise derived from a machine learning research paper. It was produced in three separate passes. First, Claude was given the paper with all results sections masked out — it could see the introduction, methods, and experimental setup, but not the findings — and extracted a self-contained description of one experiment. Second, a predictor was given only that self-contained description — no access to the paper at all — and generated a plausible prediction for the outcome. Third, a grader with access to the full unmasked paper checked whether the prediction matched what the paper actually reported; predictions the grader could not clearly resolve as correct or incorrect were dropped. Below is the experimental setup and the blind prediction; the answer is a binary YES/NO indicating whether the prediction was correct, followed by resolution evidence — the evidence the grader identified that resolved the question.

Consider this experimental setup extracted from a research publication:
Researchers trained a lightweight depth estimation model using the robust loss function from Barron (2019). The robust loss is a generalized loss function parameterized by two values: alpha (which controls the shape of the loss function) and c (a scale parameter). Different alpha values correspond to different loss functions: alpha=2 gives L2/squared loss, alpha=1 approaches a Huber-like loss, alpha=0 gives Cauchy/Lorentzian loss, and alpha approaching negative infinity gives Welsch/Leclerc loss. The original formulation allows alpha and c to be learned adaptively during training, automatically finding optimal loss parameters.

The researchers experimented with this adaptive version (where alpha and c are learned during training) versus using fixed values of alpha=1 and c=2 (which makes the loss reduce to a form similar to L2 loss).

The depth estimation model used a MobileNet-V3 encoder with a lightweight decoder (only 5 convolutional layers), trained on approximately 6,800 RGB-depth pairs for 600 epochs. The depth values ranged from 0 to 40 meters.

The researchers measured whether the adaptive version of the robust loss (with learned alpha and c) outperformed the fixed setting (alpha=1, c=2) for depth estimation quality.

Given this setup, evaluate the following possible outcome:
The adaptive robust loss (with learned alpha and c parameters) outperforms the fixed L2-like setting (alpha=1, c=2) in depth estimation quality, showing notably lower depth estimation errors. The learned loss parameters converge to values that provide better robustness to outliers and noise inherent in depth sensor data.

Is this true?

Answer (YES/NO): NO